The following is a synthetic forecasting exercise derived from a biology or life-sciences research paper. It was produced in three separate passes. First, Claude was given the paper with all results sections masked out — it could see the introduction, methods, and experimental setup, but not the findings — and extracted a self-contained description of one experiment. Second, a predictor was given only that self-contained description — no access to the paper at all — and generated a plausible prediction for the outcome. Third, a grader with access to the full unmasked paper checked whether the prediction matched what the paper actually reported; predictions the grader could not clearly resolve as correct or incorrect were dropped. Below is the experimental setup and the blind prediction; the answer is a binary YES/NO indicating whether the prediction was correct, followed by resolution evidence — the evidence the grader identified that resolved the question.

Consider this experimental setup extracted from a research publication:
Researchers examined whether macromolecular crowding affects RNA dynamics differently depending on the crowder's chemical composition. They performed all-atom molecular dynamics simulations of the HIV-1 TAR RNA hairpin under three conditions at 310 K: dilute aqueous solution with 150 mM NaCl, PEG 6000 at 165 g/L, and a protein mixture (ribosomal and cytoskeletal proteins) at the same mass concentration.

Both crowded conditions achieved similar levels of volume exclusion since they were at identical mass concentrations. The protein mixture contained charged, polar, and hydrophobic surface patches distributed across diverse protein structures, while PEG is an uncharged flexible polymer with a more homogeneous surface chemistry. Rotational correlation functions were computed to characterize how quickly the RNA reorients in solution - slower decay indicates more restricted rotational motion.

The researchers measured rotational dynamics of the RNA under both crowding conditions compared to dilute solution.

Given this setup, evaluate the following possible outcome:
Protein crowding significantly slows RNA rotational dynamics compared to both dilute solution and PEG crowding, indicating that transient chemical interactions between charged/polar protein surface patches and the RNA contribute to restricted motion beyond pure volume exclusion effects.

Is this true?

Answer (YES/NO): YES